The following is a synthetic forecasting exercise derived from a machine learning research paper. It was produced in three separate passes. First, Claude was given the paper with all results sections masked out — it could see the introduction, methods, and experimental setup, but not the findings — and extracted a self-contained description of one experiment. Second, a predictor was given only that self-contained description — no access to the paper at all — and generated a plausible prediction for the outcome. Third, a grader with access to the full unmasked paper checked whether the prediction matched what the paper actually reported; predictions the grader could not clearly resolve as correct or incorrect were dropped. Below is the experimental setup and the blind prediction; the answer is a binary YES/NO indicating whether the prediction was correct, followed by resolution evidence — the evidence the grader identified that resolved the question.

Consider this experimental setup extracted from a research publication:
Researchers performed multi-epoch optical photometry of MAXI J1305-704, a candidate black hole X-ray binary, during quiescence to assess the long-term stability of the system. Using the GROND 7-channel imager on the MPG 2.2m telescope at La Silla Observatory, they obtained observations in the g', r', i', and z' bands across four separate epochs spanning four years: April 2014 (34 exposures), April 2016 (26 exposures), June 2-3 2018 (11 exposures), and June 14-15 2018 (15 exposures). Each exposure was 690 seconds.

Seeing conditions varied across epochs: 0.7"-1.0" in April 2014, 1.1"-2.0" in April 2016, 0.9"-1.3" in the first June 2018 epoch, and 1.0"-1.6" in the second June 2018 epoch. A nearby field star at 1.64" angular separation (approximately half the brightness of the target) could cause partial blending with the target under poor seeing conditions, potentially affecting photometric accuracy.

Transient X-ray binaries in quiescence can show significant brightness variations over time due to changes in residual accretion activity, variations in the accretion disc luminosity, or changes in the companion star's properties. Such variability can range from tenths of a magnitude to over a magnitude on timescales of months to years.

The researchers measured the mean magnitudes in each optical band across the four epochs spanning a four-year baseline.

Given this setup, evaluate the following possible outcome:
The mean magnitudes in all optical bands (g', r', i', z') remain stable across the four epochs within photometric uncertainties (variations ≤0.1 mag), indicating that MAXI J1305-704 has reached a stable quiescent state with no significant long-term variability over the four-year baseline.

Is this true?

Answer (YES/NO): NO